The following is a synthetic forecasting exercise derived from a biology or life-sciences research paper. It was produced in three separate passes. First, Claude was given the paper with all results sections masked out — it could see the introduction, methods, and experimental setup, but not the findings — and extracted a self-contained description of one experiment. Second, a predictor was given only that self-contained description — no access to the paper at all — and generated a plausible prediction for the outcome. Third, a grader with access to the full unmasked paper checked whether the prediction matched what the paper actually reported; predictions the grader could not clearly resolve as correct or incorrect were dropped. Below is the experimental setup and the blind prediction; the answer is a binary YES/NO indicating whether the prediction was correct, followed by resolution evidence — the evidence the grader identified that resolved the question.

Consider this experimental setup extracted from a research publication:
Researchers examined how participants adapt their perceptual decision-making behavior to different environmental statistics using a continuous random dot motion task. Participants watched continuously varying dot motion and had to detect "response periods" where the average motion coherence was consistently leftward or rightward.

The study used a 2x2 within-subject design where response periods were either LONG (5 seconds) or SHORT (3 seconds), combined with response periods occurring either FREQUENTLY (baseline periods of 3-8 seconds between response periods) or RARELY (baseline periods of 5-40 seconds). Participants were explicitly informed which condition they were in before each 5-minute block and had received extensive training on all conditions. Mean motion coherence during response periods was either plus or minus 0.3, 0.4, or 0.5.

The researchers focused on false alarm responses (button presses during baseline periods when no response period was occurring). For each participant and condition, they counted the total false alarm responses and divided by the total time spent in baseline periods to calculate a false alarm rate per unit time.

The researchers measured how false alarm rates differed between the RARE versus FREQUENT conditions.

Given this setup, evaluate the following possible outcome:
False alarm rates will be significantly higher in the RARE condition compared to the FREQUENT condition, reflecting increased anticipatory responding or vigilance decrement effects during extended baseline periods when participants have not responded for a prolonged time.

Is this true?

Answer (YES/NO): NO